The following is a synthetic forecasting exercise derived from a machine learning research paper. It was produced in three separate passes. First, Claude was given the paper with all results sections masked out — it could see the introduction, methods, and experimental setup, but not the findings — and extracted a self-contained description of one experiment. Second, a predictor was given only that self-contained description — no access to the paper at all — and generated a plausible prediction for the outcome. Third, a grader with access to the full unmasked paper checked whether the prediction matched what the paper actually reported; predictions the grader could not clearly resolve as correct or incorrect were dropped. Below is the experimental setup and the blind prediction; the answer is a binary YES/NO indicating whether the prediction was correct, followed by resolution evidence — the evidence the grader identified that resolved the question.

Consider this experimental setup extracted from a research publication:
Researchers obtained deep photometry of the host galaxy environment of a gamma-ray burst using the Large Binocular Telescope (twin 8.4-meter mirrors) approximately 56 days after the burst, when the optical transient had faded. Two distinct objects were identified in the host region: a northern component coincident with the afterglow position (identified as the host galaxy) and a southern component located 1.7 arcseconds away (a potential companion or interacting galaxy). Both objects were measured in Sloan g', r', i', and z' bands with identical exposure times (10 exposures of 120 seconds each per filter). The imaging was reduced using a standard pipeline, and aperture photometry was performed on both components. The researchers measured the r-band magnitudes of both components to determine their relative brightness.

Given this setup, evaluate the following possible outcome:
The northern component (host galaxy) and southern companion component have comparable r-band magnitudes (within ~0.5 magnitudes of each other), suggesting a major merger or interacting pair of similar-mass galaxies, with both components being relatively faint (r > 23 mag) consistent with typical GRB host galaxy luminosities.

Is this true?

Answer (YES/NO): NO